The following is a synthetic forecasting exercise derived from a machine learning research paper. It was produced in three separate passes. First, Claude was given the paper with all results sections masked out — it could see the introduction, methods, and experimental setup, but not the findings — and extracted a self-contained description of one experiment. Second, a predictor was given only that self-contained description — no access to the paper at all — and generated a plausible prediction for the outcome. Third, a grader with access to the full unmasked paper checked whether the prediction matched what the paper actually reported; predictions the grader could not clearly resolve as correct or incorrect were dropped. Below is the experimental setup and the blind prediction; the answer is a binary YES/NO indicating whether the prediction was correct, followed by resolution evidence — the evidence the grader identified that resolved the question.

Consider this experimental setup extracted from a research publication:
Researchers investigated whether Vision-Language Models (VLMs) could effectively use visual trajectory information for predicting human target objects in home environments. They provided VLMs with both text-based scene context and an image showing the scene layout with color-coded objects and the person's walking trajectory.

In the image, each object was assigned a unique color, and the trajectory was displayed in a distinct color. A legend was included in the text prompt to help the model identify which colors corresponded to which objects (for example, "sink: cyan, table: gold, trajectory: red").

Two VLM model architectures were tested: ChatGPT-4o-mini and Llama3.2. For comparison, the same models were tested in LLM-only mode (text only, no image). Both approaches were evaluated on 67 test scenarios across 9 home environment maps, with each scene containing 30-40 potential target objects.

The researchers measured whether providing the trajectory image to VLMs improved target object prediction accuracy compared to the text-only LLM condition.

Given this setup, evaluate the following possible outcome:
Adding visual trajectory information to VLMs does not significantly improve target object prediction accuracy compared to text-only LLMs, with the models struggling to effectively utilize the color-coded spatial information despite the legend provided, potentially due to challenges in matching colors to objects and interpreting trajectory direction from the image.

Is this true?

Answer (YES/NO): YES